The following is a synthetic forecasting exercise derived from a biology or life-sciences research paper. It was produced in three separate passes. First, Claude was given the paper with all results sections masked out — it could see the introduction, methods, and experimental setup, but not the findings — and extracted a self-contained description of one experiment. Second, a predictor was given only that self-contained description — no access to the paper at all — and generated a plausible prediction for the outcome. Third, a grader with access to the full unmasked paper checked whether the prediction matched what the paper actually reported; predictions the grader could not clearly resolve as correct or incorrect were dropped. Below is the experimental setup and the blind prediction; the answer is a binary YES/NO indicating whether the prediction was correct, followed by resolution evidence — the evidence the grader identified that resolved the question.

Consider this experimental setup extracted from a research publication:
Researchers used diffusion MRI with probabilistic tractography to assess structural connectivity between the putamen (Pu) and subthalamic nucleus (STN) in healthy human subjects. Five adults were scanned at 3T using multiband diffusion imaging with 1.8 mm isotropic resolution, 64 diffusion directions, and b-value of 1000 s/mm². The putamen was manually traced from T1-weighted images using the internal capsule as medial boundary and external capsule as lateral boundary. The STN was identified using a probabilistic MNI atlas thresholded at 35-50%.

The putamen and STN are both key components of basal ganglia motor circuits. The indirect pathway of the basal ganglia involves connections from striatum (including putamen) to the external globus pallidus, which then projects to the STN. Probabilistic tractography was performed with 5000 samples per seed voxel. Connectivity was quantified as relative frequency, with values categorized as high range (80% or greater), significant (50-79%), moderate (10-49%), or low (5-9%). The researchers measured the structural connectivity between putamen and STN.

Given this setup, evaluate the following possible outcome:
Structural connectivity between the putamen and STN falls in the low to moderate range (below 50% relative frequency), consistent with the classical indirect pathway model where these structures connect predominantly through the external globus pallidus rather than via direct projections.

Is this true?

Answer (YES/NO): YES